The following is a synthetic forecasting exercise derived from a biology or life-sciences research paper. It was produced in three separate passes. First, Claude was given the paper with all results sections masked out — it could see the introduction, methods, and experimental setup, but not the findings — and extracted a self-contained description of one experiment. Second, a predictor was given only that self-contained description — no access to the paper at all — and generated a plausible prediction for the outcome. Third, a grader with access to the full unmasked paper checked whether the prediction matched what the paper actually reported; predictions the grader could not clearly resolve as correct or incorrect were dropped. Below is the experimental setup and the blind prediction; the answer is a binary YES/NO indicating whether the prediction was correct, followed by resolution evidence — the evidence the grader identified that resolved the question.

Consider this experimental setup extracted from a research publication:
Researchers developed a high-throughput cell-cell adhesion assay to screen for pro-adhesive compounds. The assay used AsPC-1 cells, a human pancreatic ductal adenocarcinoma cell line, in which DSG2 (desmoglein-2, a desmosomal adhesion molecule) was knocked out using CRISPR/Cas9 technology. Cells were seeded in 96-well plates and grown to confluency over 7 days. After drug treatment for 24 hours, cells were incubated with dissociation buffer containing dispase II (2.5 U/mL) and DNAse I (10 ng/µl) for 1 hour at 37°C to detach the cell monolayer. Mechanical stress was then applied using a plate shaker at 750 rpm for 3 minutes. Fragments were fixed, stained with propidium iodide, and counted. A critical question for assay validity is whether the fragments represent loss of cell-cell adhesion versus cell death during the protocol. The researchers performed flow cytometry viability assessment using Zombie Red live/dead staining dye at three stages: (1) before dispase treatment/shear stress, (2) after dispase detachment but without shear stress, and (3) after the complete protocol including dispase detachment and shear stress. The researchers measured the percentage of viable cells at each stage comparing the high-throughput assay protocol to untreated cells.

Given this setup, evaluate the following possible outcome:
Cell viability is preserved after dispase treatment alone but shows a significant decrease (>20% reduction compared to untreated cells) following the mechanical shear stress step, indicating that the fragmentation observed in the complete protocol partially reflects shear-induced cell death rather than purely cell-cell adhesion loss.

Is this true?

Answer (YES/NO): NO